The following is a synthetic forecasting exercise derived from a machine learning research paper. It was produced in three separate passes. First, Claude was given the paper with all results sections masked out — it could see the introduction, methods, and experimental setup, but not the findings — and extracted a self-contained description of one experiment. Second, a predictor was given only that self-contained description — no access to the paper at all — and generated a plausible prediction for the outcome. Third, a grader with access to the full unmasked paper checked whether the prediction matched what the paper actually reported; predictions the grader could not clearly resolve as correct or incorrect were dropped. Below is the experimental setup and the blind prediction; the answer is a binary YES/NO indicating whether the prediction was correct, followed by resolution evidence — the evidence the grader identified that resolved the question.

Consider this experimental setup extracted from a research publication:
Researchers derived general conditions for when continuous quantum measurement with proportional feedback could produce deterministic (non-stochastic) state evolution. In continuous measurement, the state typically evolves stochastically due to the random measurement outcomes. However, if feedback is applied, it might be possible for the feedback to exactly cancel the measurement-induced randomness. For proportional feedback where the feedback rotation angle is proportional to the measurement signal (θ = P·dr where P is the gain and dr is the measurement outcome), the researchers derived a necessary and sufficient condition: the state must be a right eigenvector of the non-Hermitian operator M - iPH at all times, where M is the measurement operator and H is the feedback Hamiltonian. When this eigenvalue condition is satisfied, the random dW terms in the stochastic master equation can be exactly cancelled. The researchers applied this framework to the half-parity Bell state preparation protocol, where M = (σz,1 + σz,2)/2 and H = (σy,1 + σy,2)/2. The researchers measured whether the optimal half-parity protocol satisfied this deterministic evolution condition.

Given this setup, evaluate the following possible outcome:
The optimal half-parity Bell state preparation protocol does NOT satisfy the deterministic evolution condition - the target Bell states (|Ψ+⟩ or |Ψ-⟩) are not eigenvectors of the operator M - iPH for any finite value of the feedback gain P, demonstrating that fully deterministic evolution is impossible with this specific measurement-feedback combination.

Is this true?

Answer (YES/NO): NO